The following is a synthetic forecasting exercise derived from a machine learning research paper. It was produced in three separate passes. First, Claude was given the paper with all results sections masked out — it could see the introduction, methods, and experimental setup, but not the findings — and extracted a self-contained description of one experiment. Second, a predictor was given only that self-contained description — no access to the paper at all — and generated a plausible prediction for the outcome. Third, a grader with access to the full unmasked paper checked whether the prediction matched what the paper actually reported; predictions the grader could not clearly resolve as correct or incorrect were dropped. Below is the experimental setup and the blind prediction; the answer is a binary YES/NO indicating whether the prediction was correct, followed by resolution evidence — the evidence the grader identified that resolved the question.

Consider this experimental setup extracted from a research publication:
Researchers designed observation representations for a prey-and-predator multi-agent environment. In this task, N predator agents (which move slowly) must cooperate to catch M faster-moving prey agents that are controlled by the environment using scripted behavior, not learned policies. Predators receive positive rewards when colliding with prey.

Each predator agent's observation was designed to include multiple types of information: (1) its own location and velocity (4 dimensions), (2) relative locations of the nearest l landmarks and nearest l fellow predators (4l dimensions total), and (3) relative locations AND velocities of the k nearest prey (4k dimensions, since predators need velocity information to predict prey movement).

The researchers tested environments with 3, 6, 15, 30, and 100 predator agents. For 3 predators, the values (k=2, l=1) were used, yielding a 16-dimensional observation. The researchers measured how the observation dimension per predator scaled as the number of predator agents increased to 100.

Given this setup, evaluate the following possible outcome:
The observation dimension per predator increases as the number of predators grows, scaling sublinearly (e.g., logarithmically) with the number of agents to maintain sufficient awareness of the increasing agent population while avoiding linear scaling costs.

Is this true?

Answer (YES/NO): NO